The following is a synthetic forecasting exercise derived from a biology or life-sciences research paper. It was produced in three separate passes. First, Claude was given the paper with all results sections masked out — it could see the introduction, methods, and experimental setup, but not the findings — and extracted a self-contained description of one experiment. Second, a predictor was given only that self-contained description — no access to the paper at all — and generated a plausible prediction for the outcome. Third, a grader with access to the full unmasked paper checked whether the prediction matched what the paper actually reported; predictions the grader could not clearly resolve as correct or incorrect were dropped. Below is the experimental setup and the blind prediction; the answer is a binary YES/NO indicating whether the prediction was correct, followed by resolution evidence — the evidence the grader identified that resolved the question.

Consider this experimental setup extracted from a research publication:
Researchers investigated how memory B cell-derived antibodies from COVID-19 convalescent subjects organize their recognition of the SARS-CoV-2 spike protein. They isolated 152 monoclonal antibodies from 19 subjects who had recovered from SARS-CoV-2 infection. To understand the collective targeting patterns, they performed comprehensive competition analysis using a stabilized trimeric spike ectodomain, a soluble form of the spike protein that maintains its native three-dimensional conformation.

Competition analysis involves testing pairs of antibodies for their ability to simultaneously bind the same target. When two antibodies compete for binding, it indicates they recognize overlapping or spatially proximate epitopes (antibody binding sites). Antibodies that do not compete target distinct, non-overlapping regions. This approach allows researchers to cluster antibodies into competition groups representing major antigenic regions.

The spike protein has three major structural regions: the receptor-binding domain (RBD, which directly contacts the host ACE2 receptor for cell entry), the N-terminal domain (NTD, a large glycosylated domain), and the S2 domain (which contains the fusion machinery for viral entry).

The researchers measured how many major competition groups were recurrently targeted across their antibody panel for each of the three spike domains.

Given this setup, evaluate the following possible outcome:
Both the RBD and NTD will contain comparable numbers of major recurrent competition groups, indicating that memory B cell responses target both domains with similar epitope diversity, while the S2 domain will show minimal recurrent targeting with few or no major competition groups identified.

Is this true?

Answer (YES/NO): NO